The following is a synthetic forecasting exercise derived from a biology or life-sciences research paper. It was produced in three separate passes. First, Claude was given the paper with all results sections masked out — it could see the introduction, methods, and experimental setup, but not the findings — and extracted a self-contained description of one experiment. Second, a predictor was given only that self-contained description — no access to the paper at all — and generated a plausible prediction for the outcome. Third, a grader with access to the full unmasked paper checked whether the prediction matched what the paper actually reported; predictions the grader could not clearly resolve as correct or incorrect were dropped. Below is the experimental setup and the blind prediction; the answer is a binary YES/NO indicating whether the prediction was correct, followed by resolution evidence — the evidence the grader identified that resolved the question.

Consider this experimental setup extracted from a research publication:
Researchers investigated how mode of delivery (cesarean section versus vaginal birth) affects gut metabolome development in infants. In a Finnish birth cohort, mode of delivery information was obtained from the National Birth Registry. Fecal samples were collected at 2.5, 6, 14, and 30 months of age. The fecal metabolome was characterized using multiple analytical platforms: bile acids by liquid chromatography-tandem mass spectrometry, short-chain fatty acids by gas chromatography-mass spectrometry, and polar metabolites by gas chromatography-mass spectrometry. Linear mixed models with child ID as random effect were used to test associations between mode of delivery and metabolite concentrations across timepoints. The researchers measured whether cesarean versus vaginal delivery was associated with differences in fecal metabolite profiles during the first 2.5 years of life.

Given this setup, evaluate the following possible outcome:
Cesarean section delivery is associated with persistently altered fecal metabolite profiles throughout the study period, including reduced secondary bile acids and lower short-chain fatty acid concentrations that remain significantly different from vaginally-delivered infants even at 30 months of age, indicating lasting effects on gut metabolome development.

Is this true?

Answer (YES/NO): NO